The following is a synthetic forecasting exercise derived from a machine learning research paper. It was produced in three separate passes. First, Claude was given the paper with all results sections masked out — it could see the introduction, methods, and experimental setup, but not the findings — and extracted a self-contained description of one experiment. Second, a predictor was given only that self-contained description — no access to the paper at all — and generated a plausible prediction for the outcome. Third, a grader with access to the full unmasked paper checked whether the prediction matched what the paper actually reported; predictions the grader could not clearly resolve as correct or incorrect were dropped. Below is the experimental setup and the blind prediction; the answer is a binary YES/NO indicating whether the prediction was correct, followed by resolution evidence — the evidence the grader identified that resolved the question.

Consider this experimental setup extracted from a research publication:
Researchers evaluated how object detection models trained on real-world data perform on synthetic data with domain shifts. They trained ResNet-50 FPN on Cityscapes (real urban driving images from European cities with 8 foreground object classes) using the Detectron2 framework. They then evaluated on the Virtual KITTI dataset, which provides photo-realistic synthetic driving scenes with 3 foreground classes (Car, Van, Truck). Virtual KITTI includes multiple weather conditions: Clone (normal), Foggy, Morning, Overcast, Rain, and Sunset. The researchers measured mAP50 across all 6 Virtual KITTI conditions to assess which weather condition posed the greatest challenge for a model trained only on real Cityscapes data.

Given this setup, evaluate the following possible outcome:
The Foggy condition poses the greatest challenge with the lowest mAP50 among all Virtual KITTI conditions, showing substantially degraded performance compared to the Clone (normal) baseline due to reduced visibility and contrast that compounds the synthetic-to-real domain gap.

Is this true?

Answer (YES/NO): YES